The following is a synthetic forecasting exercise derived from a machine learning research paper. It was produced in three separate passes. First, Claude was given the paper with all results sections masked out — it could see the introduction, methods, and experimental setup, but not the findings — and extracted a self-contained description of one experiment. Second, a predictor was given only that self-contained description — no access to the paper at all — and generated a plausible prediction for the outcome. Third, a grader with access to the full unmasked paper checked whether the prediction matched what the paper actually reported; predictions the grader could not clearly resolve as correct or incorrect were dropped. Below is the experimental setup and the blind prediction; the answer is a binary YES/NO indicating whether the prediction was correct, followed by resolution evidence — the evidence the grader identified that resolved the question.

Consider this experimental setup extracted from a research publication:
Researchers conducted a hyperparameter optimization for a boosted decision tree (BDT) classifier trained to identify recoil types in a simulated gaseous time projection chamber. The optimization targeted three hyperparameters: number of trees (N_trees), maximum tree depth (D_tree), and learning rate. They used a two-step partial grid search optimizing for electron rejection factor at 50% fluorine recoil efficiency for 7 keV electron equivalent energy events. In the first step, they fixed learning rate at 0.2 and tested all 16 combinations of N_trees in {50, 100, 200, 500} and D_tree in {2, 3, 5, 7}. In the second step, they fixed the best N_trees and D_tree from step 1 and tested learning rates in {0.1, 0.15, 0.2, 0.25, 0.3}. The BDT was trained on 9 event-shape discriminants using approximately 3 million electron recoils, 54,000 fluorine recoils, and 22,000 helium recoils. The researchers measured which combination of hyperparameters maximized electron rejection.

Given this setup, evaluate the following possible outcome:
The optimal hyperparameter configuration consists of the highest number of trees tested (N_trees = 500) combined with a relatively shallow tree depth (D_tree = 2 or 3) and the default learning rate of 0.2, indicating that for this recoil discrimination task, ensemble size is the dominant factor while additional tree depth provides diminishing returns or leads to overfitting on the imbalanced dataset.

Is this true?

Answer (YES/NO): NO